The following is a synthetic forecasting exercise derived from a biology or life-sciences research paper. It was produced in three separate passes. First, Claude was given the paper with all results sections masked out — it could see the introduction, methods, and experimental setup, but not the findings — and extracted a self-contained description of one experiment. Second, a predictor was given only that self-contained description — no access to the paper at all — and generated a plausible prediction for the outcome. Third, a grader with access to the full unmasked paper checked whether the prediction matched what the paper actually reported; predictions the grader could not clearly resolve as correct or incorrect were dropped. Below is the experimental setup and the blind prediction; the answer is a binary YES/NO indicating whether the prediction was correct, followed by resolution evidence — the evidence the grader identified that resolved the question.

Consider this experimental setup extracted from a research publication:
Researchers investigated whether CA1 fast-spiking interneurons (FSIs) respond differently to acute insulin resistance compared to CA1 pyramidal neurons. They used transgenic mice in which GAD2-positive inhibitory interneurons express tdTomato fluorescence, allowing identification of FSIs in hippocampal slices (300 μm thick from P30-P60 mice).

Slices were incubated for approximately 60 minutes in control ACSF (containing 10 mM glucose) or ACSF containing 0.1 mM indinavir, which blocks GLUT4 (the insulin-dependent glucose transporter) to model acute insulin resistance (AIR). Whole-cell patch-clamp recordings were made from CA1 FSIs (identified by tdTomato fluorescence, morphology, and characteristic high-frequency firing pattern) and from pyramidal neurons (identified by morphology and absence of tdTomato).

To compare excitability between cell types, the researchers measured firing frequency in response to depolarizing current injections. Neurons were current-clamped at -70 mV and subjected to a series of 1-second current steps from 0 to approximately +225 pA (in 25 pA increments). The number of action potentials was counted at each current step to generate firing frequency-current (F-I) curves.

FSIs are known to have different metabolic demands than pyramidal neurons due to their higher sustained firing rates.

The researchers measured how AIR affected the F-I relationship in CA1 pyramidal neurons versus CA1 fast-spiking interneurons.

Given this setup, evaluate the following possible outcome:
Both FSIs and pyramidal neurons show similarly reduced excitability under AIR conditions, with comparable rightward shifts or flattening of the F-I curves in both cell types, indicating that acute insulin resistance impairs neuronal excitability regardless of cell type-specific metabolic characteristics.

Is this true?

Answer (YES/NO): NO